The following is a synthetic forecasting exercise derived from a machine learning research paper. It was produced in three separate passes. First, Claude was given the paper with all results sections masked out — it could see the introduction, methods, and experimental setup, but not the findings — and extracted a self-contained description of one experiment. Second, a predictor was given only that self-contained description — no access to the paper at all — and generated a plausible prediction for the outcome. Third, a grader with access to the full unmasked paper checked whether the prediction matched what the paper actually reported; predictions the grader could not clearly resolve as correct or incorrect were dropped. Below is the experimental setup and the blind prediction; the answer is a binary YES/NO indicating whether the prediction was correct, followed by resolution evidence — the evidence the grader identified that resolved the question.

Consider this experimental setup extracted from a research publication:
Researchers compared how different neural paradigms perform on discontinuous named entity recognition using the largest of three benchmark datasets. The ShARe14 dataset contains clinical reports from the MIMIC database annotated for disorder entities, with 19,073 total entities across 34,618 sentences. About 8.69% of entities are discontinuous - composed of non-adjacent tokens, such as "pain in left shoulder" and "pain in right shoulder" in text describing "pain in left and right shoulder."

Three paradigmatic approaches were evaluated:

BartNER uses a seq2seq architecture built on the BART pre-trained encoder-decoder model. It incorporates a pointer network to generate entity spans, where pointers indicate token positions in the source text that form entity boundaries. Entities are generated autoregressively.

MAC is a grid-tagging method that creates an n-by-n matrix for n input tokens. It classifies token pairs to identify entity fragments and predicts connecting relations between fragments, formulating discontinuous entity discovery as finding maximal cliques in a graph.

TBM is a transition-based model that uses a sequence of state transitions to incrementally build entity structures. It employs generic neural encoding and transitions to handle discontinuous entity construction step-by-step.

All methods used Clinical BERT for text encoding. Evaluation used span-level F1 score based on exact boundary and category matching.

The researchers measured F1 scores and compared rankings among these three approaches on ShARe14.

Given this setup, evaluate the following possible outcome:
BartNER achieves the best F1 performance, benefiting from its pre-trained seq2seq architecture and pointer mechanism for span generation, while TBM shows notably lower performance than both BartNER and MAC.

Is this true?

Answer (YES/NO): NO